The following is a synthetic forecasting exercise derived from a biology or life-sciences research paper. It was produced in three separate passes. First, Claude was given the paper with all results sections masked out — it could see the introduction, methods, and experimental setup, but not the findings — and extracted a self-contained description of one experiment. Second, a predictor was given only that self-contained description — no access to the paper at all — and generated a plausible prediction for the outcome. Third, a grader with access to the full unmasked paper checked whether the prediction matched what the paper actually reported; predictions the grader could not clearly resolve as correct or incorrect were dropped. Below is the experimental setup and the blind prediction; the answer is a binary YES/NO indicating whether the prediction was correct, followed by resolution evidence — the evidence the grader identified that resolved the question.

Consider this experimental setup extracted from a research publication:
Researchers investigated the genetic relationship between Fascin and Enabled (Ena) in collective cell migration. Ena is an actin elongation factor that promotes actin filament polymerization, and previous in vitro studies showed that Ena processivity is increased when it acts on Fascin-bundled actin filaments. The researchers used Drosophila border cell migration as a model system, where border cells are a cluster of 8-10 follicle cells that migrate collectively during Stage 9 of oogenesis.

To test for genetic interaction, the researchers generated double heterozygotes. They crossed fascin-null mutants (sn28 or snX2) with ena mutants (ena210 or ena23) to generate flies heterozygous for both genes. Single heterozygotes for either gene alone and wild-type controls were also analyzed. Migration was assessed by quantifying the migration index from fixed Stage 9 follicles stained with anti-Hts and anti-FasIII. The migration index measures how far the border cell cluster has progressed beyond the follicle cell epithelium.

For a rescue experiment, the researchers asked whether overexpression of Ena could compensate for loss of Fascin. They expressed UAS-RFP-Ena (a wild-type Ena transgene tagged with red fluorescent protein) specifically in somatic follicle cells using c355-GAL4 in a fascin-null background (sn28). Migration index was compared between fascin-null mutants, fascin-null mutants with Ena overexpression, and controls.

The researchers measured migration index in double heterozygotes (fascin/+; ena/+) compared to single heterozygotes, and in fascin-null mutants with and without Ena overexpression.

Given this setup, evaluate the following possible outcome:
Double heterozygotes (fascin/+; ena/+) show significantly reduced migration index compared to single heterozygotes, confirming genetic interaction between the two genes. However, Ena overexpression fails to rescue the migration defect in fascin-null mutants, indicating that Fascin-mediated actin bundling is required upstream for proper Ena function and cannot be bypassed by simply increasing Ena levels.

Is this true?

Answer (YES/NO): NO